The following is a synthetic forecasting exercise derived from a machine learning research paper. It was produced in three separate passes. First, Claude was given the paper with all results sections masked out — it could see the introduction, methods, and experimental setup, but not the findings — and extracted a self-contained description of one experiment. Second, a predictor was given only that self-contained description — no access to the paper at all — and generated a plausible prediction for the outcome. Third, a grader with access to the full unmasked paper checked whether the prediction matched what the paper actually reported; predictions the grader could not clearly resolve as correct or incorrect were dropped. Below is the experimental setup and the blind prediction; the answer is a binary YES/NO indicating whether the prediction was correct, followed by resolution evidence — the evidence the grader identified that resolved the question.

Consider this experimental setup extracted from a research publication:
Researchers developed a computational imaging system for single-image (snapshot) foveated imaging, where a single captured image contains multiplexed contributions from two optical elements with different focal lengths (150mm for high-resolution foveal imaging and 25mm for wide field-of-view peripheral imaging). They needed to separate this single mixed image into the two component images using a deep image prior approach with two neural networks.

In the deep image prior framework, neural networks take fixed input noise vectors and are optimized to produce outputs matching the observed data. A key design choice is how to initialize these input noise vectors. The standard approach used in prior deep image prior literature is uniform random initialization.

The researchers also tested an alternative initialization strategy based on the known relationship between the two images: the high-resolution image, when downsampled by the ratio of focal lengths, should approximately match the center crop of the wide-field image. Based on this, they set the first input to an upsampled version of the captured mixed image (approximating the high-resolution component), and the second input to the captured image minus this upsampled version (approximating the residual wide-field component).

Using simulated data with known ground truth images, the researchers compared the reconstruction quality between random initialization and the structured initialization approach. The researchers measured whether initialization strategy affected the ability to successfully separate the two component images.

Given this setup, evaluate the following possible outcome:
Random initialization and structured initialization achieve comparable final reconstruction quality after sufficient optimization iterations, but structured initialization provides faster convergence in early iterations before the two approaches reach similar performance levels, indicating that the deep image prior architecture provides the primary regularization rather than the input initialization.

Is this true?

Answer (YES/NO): NO